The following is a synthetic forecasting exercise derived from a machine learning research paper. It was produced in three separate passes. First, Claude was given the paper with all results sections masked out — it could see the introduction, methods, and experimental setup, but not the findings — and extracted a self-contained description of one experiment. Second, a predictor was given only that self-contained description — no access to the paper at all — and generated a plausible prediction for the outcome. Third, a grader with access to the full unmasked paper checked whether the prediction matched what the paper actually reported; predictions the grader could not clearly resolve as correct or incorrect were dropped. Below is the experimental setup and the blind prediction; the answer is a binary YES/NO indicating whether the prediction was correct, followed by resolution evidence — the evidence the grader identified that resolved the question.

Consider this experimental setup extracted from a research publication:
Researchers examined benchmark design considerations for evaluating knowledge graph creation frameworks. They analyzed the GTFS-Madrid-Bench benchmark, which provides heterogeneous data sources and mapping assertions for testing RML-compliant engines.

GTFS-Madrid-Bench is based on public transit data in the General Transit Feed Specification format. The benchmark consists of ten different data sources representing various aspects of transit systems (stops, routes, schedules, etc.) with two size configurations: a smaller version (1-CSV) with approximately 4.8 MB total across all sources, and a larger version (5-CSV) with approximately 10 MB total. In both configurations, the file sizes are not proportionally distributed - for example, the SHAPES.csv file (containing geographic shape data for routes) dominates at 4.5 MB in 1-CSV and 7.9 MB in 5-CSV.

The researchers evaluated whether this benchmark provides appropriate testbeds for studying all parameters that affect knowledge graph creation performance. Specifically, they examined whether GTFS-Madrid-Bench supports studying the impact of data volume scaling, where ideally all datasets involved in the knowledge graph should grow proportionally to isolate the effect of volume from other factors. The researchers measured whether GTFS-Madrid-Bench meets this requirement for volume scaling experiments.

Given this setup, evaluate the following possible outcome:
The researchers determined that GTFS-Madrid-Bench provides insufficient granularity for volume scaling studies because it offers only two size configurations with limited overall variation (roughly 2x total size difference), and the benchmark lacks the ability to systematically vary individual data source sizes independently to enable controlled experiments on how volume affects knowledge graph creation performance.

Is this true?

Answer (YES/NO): NO